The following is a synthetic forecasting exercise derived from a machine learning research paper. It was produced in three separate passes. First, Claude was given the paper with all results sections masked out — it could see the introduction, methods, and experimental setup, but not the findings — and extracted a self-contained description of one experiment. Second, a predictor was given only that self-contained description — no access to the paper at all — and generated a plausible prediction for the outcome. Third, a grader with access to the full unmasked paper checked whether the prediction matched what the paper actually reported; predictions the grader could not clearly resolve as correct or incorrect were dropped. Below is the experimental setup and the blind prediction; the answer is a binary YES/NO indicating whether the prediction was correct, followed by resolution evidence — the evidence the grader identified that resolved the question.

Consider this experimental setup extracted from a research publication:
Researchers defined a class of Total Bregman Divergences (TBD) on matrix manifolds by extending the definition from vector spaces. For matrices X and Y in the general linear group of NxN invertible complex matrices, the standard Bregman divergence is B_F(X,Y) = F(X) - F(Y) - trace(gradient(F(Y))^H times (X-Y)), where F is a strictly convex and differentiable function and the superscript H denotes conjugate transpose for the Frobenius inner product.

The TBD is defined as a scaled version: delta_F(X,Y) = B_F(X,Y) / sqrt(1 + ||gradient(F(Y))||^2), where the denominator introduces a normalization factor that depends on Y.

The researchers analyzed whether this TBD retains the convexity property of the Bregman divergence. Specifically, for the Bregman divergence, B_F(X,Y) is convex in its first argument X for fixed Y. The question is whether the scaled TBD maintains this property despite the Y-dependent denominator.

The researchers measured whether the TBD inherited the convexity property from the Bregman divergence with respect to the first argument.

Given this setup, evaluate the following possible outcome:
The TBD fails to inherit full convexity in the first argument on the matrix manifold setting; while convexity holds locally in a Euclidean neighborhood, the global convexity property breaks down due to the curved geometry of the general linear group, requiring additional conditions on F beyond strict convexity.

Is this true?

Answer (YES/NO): NO